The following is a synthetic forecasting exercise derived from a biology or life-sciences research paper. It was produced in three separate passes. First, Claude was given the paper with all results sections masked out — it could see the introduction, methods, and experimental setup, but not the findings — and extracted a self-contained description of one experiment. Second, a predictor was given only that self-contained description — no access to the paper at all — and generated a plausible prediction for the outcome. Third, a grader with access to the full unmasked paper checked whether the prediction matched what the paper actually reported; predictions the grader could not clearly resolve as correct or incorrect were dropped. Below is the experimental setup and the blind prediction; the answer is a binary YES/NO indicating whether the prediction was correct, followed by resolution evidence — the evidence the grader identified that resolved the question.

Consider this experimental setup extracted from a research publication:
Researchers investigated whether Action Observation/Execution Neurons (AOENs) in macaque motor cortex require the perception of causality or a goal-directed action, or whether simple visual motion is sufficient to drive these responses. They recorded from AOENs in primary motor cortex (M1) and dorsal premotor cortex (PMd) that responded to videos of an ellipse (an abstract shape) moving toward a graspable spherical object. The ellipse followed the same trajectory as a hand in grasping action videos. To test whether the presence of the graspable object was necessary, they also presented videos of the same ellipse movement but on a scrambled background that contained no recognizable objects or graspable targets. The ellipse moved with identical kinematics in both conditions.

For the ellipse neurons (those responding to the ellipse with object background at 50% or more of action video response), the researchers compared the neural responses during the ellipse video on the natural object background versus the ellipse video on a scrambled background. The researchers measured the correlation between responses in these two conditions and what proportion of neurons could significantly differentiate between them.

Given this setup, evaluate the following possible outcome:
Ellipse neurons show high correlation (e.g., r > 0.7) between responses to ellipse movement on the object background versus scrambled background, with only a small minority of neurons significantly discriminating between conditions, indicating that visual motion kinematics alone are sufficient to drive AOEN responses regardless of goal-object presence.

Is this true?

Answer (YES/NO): YES